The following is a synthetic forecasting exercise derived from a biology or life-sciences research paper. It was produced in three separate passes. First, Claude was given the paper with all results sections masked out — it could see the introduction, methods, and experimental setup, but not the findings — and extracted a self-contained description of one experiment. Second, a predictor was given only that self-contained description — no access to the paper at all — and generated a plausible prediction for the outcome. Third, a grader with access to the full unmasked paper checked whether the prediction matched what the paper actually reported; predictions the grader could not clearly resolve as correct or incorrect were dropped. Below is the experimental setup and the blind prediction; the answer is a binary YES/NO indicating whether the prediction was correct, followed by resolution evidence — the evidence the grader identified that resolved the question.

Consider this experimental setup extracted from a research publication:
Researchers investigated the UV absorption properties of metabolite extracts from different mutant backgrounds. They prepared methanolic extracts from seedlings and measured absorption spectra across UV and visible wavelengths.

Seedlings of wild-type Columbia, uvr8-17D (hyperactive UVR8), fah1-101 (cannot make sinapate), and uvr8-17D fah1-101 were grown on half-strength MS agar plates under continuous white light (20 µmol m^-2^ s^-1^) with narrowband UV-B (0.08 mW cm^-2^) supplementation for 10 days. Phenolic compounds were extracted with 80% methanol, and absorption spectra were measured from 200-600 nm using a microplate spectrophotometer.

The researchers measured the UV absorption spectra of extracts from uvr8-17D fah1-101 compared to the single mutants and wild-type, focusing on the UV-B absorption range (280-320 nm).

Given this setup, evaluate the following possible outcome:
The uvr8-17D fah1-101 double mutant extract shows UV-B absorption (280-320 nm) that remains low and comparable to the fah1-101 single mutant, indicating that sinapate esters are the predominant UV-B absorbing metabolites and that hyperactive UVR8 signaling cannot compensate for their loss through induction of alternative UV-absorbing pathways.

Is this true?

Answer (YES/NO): NO